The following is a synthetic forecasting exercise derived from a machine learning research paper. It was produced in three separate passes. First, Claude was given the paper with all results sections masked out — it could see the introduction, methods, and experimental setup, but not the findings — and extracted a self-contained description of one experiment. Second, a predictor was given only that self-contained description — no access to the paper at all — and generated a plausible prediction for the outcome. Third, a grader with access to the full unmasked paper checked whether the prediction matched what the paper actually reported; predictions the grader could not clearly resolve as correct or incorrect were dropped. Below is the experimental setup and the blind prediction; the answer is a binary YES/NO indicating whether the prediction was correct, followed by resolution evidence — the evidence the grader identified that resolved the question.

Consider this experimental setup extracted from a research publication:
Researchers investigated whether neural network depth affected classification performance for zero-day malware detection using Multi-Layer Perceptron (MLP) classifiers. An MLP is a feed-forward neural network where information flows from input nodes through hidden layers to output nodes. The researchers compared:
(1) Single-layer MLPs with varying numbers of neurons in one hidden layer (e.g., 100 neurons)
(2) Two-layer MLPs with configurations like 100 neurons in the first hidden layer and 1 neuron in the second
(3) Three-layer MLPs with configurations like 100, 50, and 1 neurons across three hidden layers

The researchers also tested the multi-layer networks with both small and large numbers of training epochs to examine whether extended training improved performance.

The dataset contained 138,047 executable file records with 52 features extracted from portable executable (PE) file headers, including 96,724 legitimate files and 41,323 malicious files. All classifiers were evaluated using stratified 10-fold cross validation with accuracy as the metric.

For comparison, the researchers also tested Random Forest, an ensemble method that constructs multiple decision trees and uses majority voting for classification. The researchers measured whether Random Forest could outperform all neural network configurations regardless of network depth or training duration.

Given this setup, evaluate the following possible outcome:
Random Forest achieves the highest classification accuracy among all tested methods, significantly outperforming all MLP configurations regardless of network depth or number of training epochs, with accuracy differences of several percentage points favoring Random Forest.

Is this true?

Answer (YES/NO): NO